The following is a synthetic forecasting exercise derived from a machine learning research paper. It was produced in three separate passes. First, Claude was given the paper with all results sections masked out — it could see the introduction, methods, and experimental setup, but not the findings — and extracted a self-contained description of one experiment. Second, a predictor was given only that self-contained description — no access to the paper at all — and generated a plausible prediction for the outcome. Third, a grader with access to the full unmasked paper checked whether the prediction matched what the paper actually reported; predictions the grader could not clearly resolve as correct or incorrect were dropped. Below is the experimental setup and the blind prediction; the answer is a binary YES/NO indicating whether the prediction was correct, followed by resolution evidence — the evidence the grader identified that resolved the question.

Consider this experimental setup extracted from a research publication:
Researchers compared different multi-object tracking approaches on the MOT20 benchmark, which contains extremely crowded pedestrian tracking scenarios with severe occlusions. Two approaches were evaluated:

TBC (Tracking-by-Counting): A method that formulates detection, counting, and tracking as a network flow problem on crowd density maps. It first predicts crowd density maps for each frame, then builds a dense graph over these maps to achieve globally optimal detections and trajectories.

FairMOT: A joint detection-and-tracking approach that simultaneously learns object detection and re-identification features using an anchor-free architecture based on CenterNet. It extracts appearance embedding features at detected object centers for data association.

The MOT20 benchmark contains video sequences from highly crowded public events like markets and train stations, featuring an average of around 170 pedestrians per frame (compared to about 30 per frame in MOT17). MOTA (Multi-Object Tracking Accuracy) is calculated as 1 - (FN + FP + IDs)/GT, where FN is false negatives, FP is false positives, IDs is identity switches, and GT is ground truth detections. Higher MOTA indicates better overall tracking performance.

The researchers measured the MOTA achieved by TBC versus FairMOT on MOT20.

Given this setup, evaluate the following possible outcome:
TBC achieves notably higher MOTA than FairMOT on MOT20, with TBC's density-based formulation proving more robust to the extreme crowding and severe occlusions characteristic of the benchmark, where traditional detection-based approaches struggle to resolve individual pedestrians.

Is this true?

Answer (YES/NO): NO